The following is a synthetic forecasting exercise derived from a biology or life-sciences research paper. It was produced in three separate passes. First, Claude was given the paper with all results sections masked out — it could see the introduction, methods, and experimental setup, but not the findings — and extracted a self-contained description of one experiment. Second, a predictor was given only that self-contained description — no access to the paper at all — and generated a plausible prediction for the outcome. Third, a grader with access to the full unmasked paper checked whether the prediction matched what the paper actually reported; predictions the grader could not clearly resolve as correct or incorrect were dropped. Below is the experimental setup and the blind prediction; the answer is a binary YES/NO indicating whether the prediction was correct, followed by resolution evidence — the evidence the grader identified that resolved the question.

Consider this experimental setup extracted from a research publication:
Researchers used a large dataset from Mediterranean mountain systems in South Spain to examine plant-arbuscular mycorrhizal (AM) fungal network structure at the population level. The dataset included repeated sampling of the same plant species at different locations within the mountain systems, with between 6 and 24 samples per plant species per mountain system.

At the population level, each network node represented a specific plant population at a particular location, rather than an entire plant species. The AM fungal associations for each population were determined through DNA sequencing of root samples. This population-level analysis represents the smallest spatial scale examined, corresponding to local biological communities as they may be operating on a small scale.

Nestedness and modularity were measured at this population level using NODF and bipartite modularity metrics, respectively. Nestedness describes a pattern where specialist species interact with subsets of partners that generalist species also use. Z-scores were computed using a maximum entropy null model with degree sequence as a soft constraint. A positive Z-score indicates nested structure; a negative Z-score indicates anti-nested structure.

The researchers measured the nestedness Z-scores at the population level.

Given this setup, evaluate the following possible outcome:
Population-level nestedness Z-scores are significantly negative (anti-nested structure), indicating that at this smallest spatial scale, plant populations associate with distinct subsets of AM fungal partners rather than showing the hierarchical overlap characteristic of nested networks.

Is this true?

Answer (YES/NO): YES